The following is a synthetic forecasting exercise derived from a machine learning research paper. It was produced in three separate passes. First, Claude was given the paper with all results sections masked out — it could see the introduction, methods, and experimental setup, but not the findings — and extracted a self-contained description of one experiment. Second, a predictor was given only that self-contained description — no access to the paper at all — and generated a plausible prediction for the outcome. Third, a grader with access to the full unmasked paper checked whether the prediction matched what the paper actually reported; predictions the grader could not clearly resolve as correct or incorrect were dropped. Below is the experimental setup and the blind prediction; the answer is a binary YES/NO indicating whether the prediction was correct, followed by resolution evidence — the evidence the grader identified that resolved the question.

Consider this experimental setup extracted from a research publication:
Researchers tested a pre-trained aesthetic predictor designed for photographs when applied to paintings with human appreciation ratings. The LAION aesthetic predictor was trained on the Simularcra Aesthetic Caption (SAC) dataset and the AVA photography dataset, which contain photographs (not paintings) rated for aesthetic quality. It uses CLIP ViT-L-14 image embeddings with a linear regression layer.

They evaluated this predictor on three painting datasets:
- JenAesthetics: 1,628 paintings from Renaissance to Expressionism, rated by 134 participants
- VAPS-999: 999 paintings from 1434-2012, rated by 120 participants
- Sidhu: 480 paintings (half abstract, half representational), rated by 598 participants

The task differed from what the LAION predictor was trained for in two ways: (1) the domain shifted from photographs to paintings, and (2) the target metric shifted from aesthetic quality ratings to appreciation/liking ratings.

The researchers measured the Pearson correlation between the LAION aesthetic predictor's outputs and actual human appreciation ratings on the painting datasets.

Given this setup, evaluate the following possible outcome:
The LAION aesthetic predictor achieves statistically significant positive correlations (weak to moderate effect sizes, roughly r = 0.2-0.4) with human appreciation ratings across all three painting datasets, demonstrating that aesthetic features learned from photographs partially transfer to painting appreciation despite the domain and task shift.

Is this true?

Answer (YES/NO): NO